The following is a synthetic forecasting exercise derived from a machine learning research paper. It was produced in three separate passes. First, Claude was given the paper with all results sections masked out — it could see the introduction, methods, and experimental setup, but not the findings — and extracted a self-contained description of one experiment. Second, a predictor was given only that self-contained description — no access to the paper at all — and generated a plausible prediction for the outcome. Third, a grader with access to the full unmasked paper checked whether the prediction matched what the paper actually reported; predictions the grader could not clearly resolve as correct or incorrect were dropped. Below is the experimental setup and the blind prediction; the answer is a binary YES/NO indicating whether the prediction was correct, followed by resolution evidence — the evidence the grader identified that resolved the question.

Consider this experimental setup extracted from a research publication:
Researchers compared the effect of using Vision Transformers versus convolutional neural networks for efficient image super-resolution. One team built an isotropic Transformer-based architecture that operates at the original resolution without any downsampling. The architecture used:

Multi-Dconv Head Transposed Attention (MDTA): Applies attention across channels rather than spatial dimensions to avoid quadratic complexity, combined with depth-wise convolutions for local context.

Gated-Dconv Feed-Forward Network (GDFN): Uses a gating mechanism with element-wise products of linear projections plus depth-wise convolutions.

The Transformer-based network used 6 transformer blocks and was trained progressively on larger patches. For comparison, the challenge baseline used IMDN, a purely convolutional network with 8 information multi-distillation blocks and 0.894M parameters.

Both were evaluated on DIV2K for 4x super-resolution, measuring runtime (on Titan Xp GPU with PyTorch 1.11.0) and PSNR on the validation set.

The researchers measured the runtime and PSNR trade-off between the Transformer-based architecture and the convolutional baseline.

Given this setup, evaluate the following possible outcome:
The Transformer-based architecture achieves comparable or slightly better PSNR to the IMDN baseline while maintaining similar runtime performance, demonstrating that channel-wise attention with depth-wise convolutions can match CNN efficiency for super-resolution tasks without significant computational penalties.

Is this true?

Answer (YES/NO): NO